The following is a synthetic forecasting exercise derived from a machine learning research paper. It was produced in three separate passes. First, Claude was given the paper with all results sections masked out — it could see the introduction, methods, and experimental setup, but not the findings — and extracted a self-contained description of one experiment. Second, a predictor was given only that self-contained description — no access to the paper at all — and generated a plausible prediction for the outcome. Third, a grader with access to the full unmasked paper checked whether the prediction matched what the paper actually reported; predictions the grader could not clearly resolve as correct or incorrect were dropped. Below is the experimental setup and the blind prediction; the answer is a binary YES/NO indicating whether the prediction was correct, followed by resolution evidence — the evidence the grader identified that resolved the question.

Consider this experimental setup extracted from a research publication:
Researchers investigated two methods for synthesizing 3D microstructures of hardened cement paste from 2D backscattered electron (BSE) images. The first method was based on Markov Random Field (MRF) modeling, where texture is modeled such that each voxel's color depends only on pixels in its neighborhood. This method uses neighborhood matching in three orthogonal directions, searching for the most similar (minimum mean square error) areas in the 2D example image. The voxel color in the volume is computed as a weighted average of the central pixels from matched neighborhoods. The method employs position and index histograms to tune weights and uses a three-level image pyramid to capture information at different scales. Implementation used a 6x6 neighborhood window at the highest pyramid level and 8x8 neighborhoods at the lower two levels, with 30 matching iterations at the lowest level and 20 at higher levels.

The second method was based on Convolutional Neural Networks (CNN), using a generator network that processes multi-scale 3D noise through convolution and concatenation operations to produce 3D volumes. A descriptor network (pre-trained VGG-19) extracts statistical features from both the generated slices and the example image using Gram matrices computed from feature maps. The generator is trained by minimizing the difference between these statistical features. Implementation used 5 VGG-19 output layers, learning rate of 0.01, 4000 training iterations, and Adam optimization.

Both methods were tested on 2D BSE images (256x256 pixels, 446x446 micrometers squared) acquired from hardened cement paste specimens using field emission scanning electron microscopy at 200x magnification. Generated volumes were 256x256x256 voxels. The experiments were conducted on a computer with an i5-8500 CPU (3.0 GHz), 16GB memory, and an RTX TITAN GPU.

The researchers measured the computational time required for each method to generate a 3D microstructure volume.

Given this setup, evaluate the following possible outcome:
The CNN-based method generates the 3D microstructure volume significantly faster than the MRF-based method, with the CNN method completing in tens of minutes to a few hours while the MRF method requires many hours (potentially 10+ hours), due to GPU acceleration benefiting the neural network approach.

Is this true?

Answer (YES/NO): NO